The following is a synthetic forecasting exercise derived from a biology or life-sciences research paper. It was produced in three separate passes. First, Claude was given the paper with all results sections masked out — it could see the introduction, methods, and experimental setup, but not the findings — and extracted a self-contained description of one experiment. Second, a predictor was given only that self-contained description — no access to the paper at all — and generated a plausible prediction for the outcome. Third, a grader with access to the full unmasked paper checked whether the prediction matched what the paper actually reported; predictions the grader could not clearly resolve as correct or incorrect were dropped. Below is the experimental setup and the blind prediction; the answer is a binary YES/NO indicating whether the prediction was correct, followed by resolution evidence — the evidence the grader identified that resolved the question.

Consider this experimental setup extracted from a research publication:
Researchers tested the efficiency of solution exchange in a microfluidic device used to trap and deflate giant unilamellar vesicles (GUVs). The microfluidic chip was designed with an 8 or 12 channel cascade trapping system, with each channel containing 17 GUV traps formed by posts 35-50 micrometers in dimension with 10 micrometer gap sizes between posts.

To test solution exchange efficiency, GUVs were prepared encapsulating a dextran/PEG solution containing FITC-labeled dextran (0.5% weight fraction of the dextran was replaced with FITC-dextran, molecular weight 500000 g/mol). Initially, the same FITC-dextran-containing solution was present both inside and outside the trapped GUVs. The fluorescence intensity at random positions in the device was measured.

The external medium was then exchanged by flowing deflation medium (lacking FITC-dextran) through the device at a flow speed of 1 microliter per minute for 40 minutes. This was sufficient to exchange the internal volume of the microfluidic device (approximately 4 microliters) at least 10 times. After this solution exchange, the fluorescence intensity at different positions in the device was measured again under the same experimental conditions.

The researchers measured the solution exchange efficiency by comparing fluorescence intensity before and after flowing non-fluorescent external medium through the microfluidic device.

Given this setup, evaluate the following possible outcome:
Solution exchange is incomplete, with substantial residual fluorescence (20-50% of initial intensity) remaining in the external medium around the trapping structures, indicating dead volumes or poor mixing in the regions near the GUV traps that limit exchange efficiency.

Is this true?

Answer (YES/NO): NO